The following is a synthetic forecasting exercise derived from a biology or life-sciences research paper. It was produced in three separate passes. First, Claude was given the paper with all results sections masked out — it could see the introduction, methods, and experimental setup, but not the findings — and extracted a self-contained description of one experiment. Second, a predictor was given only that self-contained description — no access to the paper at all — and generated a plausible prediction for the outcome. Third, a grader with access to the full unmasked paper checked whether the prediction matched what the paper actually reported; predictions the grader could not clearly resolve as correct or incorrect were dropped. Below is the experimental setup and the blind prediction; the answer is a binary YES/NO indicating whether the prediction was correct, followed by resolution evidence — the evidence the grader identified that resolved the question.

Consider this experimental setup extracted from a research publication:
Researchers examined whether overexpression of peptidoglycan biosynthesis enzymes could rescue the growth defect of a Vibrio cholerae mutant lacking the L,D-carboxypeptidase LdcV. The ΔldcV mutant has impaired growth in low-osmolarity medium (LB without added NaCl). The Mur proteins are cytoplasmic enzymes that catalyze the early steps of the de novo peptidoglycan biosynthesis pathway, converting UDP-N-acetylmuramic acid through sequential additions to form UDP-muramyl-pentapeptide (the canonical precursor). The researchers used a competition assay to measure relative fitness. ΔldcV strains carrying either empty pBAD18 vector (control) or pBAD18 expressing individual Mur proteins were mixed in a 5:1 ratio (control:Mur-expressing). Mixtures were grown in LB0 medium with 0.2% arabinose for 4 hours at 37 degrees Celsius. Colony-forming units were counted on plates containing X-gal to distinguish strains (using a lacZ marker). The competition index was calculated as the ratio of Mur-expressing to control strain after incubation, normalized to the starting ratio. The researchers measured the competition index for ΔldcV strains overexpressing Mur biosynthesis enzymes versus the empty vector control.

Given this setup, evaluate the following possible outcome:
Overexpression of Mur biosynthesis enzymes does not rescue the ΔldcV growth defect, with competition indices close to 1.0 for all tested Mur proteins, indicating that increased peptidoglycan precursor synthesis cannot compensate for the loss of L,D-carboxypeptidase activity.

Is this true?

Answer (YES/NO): NO